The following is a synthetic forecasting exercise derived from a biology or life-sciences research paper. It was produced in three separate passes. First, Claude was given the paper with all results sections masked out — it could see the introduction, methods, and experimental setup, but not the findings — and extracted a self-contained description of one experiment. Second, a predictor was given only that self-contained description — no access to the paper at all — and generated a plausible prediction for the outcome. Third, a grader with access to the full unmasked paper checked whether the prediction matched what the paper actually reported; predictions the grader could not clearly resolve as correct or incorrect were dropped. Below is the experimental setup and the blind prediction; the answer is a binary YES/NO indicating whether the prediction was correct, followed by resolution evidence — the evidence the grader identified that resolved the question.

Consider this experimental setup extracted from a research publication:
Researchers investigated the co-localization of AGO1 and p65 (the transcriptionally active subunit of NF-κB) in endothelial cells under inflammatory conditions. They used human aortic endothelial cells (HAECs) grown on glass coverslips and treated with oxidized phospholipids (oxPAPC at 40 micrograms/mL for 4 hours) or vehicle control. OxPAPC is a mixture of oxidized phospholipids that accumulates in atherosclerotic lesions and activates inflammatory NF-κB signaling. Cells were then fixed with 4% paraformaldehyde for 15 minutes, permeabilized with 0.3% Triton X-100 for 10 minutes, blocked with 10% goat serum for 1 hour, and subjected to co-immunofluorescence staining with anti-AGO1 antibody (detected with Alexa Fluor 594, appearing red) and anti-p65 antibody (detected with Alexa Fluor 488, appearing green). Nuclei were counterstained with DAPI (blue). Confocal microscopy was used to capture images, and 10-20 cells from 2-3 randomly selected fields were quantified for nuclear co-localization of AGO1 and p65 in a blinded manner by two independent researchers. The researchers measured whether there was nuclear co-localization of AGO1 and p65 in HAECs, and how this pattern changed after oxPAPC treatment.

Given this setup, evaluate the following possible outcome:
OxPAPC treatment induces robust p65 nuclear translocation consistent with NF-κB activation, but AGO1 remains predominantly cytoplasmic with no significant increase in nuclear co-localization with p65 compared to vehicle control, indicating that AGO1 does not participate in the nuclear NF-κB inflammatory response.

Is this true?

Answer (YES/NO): NO